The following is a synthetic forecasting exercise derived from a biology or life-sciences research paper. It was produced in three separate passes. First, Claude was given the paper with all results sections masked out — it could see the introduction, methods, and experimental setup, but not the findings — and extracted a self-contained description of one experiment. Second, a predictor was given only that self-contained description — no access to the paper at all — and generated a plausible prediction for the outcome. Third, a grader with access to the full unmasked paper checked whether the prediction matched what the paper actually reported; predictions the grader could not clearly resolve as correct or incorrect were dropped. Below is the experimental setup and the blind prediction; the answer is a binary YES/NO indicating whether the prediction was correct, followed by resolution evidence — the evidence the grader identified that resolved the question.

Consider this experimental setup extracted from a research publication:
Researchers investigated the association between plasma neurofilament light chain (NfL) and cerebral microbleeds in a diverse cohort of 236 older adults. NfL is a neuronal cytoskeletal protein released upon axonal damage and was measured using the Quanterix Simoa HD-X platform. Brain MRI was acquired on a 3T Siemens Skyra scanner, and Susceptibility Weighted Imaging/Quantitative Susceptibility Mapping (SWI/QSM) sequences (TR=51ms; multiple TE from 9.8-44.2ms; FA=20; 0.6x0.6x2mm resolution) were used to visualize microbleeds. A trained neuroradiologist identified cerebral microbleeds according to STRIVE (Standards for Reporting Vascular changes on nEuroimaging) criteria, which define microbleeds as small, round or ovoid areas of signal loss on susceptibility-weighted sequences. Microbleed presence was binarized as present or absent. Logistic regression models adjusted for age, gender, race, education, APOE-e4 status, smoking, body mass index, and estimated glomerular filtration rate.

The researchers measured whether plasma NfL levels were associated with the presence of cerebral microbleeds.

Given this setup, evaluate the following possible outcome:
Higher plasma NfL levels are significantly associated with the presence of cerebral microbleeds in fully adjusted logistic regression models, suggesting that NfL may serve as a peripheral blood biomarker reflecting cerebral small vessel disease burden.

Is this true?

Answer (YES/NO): NO